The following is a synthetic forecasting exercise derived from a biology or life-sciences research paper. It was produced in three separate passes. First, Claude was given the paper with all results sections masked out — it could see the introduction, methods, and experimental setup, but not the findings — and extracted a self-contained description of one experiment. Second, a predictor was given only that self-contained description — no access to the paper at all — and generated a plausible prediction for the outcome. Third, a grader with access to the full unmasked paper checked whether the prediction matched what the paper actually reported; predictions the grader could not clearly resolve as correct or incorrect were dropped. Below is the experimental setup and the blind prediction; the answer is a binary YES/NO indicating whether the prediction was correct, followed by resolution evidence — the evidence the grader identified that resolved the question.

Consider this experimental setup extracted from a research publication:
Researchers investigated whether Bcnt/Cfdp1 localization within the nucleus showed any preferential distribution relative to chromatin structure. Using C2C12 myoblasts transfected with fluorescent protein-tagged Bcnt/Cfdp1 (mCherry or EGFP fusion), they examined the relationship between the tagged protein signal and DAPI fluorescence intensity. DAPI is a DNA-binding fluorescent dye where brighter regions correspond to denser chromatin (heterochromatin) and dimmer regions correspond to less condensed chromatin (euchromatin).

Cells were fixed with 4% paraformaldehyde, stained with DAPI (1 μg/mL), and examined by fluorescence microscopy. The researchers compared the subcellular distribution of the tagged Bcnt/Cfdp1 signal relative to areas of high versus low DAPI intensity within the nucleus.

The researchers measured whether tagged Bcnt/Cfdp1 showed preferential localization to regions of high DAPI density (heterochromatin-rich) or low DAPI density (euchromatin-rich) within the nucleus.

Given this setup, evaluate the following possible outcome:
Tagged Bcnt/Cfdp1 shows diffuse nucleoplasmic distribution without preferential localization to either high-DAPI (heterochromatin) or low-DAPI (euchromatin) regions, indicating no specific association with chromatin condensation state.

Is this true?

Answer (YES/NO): NO